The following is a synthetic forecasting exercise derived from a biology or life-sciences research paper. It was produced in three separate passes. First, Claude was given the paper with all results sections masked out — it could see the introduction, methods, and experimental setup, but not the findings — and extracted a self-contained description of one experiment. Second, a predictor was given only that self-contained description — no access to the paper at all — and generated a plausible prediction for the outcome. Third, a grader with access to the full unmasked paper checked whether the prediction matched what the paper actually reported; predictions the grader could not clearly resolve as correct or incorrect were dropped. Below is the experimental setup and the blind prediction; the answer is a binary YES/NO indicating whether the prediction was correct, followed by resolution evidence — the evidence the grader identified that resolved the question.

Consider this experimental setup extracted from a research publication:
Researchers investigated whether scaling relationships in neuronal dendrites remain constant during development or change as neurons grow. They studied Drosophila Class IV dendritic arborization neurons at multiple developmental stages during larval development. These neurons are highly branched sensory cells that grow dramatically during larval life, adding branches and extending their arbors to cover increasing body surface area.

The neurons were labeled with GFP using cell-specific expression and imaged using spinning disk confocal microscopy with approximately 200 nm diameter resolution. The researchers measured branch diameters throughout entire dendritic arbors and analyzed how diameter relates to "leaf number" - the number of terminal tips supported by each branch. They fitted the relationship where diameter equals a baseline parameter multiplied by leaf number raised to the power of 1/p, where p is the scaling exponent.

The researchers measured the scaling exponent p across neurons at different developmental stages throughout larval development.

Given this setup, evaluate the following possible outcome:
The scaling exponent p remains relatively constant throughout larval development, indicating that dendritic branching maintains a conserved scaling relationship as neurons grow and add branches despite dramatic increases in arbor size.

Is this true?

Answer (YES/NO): YES